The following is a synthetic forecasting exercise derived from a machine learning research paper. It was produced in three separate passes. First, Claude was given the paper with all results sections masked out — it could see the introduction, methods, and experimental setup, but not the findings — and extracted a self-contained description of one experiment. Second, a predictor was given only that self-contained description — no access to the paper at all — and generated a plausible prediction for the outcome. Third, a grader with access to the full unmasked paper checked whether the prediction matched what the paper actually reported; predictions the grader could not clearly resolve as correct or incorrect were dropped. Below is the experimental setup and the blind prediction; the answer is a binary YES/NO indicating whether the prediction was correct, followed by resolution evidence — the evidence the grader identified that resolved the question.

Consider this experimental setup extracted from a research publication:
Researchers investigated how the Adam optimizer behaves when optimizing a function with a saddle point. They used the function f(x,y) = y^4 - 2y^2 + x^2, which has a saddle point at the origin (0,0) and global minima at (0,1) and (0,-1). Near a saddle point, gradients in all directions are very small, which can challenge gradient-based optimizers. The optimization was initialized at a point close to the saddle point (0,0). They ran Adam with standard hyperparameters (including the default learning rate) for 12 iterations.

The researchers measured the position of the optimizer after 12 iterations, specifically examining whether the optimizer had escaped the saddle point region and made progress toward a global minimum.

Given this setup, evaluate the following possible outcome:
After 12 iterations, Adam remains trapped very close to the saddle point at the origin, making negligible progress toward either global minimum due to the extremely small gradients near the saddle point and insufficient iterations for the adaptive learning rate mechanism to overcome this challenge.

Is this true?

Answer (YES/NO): YES